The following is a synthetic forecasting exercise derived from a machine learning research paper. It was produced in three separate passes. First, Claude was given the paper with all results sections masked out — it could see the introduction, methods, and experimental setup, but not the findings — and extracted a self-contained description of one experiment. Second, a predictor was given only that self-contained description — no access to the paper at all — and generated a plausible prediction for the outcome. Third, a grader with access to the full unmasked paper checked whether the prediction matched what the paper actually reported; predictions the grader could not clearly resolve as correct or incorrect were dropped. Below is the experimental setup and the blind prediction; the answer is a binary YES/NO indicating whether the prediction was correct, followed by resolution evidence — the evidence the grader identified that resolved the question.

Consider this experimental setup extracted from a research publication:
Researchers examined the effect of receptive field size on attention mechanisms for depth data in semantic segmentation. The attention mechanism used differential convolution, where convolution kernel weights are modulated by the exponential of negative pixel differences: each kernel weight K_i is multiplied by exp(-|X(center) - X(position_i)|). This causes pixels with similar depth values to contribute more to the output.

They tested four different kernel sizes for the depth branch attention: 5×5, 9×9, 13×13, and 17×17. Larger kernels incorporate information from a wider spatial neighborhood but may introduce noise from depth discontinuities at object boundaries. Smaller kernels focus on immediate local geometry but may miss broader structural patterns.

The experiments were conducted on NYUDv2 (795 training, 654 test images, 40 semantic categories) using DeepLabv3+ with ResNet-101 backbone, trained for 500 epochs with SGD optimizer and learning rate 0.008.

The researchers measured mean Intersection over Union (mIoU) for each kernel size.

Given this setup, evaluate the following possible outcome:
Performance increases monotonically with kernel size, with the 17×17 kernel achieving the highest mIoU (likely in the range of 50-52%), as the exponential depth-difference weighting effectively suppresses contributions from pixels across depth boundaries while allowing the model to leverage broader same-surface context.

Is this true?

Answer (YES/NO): NO